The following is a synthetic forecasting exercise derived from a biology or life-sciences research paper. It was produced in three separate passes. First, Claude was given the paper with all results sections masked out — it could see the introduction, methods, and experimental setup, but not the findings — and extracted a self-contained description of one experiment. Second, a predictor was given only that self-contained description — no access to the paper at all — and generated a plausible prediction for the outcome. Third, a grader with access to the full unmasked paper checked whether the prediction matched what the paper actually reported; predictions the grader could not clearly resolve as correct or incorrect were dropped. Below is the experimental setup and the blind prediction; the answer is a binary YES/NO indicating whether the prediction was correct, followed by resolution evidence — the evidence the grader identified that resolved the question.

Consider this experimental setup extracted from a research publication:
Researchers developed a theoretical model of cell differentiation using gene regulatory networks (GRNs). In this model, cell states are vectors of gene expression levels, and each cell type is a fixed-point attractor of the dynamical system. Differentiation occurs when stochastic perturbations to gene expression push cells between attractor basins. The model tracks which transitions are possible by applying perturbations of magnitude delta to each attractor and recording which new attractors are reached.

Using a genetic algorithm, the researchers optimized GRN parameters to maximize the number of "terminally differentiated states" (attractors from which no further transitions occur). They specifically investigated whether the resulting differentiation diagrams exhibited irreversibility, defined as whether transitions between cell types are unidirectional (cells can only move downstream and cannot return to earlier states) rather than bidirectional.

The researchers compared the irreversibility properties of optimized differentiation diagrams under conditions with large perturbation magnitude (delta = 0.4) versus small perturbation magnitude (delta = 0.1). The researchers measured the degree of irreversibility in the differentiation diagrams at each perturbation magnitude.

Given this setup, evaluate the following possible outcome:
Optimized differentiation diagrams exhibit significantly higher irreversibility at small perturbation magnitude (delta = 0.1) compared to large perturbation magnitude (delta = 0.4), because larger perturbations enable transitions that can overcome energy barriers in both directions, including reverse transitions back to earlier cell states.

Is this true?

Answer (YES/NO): NO